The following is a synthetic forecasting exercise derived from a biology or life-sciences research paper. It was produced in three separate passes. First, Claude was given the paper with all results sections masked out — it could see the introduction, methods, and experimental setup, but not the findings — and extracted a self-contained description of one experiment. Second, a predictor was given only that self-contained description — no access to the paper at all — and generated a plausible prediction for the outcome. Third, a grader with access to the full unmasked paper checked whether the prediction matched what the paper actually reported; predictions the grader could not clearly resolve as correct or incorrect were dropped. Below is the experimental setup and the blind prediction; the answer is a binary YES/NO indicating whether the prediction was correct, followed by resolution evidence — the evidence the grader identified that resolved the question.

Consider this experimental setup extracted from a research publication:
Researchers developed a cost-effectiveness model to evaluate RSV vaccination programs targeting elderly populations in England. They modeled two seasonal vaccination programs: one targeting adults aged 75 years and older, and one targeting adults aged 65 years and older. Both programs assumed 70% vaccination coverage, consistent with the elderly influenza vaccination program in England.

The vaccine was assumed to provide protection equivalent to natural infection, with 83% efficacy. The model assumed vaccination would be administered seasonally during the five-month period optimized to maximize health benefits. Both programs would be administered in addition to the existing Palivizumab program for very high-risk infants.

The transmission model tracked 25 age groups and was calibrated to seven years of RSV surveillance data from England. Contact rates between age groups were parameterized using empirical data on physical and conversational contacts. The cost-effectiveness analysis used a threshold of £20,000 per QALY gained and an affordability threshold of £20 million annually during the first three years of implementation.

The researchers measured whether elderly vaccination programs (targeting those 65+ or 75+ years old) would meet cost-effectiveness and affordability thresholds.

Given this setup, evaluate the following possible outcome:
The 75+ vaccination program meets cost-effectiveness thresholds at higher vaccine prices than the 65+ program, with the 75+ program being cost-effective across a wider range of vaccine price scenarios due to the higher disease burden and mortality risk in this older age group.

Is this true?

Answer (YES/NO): YES